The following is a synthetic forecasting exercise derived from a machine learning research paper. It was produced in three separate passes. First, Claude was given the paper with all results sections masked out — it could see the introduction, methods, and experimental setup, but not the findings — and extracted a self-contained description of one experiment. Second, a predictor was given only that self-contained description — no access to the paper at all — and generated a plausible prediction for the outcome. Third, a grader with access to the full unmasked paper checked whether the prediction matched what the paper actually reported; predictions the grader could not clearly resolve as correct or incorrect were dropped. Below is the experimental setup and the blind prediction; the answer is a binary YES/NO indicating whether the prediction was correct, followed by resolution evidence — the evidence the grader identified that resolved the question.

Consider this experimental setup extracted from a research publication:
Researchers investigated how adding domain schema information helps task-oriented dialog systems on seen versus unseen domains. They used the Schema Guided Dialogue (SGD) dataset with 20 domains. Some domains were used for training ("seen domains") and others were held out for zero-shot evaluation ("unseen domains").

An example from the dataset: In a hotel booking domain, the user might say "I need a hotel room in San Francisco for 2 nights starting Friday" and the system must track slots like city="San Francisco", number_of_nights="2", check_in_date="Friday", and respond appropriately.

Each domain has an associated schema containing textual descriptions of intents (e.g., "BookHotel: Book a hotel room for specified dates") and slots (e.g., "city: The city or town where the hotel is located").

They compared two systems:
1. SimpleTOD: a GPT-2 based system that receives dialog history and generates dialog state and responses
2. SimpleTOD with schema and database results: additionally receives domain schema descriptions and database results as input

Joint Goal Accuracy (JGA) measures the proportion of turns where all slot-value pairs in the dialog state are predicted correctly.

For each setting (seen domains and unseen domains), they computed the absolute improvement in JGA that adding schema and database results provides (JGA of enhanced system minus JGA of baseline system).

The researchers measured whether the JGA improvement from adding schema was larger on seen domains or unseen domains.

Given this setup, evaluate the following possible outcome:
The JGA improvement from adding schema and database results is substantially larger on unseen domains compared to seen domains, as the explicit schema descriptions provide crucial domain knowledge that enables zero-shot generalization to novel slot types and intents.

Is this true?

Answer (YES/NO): NO